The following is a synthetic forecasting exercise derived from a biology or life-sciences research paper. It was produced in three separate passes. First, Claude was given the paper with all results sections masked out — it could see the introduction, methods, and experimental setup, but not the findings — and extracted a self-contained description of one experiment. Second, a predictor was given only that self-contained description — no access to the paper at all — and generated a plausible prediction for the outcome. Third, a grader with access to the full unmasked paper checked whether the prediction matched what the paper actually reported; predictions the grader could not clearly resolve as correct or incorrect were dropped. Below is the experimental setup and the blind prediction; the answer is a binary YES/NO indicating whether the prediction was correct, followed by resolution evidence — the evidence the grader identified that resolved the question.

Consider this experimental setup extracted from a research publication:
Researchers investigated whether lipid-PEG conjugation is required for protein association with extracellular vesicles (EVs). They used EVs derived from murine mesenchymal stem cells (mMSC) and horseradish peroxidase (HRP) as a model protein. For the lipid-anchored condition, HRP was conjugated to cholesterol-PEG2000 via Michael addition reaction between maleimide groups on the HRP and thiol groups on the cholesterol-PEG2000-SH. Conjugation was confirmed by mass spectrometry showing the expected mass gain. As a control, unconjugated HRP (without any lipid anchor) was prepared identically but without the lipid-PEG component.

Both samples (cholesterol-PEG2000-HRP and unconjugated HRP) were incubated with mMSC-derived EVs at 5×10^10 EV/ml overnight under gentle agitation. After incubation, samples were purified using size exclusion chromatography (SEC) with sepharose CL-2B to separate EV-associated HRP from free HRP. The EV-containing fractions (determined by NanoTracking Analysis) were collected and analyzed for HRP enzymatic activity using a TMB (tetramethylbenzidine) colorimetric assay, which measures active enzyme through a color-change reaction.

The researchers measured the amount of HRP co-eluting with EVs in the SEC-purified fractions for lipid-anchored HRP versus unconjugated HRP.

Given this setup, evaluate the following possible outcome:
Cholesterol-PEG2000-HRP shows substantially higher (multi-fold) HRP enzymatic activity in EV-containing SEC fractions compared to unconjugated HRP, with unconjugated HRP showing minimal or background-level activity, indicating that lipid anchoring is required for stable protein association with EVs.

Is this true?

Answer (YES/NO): YES